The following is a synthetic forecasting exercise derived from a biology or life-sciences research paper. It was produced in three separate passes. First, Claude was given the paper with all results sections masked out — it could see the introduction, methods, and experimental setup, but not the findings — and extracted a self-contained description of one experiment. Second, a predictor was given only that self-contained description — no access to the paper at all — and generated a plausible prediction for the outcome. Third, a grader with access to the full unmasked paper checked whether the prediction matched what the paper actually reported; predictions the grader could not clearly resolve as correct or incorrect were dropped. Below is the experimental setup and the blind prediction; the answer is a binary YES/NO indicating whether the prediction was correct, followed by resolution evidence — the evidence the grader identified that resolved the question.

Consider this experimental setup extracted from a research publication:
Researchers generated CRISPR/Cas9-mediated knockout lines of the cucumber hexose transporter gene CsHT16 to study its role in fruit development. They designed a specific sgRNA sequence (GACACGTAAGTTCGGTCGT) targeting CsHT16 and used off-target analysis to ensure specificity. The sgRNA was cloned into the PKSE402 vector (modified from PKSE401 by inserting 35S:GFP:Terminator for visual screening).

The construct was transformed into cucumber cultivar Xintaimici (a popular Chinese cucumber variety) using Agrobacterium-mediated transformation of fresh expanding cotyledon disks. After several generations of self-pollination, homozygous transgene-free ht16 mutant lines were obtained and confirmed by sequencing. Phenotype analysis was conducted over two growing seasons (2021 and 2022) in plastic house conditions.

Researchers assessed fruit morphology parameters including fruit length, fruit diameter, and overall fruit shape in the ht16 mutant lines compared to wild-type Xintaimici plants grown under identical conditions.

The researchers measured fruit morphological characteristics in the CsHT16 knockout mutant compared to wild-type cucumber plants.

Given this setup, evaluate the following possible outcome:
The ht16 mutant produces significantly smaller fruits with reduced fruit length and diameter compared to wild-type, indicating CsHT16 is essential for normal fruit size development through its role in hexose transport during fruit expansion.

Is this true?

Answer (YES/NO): NO